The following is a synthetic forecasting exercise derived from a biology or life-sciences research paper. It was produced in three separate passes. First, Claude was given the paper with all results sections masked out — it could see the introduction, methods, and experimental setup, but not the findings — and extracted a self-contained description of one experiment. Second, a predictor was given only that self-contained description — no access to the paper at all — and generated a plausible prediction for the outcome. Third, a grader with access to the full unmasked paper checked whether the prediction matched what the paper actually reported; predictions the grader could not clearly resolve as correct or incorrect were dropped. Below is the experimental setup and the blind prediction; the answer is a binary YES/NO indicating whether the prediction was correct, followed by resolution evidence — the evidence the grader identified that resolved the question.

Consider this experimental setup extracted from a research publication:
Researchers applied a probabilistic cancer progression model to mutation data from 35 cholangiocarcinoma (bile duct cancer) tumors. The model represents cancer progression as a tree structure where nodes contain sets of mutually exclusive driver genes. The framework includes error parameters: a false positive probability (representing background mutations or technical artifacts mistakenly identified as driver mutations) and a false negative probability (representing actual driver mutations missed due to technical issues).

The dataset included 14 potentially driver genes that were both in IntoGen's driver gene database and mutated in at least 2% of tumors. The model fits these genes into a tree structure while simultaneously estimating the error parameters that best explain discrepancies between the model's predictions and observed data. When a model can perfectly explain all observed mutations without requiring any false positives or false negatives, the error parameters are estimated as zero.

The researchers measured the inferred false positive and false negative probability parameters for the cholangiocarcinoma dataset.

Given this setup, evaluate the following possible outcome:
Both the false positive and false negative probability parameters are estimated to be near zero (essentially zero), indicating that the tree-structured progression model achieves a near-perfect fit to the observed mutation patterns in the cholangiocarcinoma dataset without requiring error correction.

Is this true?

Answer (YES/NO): YES